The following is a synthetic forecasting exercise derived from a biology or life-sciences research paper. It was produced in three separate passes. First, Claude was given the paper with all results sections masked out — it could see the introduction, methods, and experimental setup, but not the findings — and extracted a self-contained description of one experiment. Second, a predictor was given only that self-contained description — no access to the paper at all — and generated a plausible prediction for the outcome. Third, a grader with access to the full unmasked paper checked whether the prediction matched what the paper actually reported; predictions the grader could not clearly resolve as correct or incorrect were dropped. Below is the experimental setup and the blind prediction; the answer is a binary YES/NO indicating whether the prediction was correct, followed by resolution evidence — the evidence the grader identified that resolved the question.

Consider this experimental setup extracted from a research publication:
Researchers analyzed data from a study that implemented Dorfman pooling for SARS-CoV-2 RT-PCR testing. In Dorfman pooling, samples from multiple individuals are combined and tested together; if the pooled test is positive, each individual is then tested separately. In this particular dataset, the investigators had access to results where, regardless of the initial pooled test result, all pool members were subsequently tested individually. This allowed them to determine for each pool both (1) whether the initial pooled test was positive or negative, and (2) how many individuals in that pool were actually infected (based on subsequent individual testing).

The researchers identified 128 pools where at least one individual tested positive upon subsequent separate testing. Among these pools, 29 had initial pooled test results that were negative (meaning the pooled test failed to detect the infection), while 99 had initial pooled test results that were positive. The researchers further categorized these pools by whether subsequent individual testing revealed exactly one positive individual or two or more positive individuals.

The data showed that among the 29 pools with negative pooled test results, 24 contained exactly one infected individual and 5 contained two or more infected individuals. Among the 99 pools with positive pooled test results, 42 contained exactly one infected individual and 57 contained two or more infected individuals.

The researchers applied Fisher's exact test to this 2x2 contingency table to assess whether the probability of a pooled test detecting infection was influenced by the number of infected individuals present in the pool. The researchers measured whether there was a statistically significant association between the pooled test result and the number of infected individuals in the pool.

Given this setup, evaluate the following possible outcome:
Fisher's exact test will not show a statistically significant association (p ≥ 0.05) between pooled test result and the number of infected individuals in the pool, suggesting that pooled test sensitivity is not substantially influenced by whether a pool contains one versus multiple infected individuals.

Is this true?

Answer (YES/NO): NO